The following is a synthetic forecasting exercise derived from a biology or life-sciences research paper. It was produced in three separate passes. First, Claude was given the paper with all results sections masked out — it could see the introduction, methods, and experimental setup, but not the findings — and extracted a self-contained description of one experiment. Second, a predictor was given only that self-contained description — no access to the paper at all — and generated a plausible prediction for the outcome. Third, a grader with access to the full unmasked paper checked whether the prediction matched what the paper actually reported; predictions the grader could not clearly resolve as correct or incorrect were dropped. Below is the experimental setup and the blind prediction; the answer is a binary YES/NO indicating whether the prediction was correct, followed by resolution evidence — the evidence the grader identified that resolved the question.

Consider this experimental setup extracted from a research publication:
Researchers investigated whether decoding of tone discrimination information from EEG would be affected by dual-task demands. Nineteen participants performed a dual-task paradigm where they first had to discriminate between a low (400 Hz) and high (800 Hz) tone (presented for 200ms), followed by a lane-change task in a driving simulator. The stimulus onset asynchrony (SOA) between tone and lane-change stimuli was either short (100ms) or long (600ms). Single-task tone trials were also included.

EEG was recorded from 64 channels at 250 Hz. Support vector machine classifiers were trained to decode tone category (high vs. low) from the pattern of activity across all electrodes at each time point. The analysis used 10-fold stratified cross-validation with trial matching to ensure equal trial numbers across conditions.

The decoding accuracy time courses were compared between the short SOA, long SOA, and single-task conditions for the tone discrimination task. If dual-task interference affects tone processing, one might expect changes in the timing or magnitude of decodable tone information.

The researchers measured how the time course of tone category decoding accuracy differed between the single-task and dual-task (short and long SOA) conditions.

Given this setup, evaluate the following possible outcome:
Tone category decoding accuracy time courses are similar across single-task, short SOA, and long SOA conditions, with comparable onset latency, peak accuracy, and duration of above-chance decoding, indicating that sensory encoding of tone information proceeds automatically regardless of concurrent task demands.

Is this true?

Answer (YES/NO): NO